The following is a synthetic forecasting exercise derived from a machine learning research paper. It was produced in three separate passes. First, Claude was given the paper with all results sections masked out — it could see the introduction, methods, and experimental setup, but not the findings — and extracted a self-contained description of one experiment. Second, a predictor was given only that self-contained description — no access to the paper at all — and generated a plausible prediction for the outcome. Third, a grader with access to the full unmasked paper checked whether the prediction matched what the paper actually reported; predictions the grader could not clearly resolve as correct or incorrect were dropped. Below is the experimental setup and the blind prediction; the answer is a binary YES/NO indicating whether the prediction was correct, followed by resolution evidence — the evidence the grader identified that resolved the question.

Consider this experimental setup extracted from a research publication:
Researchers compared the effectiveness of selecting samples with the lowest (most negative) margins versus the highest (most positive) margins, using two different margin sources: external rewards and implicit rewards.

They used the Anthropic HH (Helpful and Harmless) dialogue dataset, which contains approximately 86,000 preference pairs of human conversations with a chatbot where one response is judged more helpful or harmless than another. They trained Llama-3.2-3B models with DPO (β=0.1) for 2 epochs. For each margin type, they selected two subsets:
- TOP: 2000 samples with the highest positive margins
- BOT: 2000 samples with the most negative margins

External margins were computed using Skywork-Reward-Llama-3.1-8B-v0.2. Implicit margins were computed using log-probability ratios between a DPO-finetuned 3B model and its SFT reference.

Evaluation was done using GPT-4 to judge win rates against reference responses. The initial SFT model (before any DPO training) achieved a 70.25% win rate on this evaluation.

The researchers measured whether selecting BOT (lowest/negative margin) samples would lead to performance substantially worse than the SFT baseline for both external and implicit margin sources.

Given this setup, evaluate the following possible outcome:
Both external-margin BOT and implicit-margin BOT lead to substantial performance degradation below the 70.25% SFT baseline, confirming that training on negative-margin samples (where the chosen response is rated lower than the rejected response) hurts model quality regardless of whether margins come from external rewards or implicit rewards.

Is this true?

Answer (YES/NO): NO